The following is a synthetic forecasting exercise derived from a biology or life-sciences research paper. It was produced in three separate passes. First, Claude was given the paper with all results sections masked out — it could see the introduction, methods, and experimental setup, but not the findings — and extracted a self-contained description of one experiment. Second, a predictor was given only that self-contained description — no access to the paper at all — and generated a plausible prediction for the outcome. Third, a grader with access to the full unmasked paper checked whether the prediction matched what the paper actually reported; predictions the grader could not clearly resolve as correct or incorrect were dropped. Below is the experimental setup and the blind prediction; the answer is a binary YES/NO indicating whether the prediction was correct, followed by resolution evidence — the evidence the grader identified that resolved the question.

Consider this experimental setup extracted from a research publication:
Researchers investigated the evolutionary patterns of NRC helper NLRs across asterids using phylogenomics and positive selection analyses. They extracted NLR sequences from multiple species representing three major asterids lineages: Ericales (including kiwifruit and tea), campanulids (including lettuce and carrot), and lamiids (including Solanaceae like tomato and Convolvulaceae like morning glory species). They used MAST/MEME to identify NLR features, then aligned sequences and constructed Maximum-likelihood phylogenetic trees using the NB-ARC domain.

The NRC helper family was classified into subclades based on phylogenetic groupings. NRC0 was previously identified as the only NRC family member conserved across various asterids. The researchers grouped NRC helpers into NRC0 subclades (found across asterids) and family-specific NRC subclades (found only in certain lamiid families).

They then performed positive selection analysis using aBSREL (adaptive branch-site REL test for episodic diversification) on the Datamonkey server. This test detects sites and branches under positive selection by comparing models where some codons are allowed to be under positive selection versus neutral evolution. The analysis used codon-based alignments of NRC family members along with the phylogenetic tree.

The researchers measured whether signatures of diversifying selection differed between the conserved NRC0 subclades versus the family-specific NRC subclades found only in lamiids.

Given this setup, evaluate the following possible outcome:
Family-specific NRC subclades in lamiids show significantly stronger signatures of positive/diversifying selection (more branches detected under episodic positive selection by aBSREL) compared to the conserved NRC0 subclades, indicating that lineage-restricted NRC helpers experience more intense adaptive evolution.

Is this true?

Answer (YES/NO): YES